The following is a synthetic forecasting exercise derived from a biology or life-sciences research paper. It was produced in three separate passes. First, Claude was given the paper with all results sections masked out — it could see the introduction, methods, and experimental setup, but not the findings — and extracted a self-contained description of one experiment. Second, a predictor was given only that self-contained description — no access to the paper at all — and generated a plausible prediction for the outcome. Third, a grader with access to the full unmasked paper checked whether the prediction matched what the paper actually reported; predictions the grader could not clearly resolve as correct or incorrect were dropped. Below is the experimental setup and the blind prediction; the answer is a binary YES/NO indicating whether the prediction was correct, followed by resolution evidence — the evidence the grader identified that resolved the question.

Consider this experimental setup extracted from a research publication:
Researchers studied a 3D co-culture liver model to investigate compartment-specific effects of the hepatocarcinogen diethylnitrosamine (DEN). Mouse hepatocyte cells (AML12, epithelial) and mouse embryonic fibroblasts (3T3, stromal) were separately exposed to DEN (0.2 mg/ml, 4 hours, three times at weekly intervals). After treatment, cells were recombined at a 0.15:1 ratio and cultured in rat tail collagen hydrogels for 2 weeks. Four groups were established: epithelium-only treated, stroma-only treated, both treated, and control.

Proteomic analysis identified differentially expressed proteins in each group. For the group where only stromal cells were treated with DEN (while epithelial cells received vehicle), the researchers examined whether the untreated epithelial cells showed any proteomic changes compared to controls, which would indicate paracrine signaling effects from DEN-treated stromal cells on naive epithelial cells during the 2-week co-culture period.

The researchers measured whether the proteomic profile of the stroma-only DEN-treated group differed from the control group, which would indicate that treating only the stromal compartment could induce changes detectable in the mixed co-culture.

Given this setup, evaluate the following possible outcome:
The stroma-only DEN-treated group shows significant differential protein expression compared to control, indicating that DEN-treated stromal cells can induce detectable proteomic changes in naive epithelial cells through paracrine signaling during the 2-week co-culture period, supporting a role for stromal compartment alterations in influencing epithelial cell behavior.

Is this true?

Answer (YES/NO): YES